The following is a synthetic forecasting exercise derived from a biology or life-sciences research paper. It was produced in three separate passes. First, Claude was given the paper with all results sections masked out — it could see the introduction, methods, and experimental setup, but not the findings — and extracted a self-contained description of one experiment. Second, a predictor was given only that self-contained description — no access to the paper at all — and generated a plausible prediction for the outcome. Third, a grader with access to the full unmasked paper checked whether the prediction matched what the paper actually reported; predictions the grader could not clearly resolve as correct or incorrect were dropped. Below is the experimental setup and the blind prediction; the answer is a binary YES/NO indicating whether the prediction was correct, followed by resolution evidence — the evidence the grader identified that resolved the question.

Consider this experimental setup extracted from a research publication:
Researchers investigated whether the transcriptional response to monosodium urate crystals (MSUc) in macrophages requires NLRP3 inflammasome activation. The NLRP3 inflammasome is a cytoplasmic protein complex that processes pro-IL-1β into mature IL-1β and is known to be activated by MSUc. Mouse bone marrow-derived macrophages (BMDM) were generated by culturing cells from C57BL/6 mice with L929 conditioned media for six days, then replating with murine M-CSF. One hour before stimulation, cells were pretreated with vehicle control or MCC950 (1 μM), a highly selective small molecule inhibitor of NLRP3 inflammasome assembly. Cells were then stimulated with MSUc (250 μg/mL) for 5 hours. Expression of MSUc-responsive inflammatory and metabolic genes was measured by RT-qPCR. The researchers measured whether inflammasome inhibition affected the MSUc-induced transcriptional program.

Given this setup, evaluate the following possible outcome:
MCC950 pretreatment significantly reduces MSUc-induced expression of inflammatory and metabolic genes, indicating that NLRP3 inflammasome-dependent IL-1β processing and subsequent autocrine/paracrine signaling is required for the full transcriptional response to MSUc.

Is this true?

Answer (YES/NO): NO